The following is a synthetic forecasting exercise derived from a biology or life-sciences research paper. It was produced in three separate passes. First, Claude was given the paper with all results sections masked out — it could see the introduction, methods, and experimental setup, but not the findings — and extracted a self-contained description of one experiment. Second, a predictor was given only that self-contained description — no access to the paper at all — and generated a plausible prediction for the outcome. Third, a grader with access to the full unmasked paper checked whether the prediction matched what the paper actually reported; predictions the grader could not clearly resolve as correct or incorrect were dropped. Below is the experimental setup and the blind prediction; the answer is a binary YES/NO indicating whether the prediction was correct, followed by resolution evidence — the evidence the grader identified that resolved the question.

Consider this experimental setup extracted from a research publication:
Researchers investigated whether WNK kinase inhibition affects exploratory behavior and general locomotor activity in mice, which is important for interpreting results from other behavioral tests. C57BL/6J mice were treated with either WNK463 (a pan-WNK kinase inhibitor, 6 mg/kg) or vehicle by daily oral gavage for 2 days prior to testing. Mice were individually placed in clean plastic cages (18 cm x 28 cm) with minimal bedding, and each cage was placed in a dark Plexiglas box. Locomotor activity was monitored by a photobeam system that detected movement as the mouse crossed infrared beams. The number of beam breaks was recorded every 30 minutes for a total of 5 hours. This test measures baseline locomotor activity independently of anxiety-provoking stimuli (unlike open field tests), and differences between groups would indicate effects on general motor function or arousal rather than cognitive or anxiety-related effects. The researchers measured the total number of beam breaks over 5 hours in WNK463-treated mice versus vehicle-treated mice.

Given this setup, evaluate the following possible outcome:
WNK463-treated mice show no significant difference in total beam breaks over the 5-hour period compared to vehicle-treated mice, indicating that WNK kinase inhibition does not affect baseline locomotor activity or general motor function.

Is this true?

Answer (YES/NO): YES